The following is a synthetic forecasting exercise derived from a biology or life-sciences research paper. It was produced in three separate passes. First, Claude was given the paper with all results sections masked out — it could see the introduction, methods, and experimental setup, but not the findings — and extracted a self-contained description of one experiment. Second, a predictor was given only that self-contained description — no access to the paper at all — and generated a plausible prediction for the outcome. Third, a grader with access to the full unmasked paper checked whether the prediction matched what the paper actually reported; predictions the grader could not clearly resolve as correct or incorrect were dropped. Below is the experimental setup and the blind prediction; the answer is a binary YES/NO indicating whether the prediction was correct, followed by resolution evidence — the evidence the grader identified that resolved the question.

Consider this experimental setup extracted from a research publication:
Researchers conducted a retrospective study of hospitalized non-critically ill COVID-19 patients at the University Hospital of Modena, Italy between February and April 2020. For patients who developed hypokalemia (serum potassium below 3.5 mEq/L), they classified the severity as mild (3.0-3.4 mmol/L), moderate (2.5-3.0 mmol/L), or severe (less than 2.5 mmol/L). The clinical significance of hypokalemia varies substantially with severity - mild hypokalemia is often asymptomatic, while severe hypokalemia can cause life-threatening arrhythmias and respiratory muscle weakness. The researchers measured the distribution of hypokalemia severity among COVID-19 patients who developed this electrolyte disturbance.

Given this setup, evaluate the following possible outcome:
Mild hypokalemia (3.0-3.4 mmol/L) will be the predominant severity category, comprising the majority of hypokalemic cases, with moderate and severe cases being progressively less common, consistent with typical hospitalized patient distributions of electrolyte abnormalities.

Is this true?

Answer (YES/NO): YES